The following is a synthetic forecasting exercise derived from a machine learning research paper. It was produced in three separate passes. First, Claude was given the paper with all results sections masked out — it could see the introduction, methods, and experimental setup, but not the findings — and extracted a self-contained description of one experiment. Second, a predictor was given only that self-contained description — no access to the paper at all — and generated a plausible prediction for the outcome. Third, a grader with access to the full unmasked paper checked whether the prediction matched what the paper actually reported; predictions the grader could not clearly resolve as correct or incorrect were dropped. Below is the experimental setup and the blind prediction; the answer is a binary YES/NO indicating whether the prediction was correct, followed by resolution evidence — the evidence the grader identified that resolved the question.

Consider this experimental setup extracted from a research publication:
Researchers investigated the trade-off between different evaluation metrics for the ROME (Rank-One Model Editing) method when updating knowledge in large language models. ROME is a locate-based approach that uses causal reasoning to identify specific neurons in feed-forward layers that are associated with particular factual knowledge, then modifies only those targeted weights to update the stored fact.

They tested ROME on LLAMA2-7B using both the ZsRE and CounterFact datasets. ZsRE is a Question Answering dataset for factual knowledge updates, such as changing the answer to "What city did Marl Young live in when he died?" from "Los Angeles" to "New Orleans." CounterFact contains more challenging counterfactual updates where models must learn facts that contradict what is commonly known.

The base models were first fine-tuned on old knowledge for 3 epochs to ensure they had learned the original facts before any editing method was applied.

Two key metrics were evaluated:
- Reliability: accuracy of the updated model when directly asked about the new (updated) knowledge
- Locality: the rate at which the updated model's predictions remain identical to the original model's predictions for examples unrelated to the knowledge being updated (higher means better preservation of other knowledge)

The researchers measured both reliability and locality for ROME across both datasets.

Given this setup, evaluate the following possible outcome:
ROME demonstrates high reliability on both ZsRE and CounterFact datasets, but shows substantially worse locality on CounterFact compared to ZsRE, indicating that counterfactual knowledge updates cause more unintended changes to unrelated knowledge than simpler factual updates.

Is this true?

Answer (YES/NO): NO